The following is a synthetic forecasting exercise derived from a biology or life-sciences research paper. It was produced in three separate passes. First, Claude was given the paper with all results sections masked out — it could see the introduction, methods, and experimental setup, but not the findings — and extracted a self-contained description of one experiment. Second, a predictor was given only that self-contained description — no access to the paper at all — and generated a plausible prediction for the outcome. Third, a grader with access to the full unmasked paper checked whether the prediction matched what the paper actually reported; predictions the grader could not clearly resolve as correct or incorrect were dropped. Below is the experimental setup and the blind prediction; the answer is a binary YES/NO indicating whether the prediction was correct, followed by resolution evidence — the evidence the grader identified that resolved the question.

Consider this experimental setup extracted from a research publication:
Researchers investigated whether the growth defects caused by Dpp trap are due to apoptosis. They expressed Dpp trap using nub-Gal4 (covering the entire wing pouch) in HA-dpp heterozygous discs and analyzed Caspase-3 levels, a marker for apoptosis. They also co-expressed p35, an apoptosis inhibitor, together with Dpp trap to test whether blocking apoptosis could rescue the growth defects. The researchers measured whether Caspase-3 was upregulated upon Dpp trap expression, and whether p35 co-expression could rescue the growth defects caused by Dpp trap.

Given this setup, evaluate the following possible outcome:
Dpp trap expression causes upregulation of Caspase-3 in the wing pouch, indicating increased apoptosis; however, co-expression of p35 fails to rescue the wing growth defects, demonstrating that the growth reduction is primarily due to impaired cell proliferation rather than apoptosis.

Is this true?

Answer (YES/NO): YES